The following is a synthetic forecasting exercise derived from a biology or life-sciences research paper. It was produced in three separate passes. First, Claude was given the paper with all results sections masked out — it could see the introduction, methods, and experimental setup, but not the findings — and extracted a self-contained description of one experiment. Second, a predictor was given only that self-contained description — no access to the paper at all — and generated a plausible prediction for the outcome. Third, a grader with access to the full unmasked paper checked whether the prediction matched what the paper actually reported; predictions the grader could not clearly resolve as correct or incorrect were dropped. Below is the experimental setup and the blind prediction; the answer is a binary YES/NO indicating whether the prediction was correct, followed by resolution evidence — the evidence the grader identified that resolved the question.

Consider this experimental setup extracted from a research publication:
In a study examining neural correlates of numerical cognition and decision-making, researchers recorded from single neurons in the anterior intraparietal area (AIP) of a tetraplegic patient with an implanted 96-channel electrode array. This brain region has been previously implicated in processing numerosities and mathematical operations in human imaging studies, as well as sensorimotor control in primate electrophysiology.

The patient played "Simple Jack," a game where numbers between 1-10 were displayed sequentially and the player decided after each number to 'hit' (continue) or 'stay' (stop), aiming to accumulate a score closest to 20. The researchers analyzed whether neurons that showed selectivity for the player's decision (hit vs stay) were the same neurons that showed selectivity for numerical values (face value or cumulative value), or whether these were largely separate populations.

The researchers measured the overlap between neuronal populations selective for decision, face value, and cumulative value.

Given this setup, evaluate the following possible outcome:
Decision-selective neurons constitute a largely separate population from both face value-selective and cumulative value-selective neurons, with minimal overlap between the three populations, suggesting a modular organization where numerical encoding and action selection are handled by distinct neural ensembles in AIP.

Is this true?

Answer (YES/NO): NO